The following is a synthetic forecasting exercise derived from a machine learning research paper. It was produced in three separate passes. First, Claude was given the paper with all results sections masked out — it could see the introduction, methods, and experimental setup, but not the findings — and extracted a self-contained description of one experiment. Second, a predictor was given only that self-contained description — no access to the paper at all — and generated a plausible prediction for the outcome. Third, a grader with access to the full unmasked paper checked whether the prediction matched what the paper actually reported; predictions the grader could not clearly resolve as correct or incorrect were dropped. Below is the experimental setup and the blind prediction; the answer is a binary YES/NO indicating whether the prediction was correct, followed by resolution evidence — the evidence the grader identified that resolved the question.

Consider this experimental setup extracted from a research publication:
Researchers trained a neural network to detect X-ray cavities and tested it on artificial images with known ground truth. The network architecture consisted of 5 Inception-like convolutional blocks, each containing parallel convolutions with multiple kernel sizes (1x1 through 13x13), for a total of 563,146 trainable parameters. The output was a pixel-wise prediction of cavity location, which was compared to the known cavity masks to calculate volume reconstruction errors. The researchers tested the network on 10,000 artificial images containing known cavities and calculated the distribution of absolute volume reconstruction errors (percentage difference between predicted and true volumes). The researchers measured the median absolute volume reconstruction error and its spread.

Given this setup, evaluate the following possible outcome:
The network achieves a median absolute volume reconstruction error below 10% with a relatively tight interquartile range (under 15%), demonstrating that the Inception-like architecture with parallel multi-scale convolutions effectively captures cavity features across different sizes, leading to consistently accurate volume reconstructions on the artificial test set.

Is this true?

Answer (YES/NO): NO